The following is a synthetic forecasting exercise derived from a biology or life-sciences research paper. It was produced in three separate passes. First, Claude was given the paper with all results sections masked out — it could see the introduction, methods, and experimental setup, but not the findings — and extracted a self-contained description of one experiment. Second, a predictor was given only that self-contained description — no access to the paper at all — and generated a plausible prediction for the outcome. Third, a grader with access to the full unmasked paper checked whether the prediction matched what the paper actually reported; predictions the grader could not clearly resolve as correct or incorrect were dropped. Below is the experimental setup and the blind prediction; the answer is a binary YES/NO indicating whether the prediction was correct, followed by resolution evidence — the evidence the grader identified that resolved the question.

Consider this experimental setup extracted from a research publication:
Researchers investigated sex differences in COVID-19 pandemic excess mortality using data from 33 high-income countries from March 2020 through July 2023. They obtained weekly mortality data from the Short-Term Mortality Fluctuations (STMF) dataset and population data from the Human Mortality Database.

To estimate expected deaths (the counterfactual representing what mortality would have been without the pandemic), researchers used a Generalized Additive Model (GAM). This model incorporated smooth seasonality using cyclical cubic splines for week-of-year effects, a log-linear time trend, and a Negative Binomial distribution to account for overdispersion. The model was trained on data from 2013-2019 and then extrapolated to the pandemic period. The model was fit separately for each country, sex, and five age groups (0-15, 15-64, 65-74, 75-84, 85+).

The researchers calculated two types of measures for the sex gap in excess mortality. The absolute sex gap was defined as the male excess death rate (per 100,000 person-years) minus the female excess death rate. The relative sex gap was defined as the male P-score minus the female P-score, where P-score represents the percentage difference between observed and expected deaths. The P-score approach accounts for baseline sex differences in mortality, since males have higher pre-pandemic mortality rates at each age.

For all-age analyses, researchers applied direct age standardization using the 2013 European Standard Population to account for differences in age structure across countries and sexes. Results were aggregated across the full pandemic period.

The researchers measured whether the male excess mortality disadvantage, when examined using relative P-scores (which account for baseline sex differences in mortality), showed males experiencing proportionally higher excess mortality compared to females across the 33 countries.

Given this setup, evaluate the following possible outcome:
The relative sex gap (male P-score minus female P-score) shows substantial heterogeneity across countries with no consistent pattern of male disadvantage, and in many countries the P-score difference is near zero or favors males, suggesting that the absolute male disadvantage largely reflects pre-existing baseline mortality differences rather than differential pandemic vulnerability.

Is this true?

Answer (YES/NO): YES